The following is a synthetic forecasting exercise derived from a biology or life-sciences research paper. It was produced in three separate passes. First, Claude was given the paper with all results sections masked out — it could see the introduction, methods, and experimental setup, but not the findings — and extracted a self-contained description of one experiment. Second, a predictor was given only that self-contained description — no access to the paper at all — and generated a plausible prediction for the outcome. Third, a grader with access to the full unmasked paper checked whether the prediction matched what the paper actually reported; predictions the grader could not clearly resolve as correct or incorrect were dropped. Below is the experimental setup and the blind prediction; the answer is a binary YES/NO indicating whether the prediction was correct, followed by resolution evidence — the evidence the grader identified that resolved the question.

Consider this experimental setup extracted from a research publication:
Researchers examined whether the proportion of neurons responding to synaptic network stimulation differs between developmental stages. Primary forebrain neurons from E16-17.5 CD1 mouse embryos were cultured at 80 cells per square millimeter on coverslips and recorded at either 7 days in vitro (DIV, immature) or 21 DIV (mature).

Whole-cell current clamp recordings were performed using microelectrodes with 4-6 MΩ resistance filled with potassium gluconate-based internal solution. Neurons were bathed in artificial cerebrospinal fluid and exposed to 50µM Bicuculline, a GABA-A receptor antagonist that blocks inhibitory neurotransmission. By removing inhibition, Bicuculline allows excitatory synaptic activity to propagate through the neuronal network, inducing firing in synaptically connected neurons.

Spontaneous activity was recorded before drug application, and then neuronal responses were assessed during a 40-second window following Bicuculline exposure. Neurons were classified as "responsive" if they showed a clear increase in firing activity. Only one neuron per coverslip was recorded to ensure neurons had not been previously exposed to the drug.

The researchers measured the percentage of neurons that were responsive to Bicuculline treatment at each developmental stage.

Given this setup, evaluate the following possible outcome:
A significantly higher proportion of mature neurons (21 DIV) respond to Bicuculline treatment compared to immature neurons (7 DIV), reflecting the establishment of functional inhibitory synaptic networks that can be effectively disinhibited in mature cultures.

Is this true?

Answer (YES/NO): YES